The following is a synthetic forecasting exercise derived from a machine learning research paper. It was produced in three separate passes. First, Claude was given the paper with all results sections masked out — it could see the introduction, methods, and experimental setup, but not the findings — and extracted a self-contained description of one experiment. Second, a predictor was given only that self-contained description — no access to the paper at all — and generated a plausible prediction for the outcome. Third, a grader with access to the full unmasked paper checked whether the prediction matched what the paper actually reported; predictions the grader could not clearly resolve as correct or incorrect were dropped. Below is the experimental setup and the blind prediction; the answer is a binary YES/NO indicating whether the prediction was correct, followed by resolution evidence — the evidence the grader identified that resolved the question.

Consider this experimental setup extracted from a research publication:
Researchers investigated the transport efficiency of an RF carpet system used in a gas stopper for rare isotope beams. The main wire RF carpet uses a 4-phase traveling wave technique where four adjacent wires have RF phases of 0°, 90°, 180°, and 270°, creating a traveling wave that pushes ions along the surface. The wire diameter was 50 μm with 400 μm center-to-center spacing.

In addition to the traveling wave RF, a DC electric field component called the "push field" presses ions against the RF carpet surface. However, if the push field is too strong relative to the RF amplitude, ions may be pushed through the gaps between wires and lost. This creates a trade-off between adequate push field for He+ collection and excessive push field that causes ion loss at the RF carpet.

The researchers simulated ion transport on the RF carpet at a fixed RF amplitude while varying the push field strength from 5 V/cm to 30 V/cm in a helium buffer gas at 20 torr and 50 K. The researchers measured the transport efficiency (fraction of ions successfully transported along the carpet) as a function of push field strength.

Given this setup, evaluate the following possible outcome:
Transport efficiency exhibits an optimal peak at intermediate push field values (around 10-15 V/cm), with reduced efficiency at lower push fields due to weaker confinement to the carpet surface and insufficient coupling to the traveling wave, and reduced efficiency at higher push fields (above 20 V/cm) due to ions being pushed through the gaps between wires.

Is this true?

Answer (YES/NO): NO